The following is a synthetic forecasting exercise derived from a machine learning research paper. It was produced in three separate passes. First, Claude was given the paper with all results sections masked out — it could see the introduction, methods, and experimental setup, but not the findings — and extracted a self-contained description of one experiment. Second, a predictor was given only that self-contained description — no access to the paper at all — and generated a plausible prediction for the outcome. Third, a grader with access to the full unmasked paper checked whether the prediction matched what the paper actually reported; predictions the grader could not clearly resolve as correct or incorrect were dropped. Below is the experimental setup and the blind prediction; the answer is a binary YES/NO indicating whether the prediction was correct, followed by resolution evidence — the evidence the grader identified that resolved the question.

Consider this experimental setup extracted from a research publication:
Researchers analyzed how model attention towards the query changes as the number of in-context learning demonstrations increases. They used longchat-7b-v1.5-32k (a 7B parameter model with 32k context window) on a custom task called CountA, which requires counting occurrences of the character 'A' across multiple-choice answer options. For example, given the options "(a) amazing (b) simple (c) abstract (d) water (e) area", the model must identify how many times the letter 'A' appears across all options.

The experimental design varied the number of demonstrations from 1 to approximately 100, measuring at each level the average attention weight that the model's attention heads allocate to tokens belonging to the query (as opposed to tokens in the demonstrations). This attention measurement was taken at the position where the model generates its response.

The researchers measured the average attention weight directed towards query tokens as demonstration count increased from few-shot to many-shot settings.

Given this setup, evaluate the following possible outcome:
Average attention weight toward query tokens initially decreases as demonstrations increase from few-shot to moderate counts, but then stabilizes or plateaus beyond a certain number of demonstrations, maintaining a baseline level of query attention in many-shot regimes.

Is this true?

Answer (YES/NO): NO